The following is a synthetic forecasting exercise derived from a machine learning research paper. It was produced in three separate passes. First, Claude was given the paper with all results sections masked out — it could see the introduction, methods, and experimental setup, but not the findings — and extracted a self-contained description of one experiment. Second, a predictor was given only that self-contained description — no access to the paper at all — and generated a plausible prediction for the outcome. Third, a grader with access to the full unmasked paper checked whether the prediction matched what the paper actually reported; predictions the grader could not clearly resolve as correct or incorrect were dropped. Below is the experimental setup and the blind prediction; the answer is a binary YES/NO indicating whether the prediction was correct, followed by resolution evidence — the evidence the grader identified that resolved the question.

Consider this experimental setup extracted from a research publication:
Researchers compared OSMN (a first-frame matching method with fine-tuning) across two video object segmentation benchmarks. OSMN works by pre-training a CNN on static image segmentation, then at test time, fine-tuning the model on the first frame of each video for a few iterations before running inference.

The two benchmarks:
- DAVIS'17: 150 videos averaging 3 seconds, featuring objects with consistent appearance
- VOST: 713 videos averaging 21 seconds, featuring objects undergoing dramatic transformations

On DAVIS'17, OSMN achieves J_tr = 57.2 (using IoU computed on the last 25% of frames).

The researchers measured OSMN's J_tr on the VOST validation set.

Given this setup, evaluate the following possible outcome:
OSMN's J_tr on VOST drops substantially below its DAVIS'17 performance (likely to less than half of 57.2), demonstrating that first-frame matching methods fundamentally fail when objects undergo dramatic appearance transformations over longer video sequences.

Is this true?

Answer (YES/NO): YES